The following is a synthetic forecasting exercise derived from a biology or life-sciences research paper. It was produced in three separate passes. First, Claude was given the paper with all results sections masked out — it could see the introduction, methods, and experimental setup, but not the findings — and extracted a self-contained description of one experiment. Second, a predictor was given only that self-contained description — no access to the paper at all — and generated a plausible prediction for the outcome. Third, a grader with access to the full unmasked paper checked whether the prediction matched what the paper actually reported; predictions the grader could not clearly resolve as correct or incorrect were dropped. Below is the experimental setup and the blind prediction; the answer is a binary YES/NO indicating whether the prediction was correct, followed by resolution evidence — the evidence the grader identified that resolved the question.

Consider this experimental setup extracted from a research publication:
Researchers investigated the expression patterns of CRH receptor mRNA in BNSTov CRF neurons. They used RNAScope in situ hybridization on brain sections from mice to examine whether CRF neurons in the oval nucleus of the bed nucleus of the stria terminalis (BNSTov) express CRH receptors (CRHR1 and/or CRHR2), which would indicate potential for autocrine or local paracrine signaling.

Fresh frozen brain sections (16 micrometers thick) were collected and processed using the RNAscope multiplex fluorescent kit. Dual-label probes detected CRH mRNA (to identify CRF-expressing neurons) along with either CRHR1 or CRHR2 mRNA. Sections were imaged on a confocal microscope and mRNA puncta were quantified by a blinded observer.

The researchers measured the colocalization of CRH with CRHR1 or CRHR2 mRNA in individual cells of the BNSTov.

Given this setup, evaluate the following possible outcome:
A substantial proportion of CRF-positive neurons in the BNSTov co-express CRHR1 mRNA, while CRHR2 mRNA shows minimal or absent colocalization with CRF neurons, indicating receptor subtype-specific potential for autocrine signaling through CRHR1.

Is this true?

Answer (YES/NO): NO